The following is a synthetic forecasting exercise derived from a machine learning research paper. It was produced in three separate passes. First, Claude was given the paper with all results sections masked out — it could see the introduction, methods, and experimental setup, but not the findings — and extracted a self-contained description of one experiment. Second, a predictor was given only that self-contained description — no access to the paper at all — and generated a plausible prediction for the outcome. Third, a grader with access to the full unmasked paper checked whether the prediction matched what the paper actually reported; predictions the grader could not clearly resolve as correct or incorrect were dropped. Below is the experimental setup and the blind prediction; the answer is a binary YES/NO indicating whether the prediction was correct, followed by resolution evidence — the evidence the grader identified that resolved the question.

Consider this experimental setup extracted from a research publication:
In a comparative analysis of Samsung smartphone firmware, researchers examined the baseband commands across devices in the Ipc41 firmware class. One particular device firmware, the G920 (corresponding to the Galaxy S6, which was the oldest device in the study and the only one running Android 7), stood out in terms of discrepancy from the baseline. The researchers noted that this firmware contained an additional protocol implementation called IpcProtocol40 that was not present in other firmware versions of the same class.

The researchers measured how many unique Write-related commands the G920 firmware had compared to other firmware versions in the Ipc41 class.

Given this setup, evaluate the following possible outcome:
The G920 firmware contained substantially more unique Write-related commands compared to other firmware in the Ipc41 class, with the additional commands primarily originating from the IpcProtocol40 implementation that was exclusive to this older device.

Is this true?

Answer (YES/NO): YES